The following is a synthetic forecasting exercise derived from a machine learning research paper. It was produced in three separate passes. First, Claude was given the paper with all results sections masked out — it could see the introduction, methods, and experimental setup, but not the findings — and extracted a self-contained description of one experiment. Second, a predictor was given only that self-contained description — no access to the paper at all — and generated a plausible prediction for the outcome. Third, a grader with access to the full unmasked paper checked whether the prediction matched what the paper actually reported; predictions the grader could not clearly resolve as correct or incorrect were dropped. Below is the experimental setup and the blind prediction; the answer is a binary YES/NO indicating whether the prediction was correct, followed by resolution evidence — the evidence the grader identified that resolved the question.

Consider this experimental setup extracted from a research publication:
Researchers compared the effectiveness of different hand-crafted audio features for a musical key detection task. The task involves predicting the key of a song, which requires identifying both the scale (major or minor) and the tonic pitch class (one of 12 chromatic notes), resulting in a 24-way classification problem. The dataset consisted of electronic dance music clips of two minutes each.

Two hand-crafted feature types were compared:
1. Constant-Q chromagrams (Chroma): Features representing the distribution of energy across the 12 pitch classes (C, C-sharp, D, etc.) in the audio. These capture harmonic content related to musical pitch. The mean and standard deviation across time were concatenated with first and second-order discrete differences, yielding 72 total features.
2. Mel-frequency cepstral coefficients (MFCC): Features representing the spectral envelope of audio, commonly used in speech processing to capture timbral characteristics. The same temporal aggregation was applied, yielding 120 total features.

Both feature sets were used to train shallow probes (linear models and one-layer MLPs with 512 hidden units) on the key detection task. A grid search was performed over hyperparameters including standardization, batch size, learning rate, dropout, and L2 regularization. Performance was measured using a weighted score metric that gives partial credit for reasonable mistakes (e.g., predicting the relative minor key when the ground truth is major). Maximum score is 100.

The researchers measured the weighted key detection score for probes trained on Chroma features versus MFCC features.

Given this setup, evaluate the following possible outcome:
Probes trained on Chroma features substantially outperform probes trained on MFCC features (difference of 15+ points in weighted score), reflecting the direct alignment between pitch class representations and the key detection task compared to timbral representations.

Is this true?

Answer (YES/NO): YES